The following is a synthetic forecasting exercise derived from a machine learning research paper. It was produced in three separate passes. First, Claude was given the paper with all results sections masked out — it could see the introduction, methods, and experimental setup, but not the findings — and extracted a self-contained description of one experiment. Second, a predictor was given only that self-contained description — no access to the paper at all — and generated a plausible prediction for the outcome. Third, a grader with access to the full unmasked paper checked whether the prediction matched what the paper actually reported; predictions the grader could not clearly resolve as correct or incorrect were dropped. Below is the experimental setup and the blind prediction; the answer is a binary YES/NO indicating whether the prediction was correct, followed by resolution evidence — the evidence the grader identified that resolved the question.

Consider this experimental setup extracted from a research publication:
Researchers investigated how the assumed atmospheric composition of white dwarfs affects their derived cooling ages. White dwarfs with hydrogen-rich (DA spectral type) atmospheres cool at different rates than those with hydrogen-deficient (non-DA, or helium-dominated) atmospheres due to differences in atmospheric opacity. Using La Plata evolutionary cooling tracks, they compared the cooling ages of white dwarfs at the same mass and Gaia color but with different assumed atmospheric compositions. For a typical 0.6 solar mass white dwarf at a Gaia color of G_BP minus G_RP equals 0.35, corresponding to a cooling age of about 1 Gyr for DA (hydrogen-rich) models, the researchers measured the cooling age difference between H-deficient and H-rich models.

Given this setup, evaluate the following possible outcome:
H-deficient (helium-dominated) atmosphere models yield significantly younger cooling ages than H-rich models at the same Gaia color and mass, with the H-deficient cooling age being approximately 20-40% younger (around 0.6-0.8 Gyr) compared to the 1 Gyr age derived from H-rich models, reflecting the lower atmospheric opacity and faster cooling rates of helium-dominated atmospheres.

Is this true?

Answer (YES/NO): NO